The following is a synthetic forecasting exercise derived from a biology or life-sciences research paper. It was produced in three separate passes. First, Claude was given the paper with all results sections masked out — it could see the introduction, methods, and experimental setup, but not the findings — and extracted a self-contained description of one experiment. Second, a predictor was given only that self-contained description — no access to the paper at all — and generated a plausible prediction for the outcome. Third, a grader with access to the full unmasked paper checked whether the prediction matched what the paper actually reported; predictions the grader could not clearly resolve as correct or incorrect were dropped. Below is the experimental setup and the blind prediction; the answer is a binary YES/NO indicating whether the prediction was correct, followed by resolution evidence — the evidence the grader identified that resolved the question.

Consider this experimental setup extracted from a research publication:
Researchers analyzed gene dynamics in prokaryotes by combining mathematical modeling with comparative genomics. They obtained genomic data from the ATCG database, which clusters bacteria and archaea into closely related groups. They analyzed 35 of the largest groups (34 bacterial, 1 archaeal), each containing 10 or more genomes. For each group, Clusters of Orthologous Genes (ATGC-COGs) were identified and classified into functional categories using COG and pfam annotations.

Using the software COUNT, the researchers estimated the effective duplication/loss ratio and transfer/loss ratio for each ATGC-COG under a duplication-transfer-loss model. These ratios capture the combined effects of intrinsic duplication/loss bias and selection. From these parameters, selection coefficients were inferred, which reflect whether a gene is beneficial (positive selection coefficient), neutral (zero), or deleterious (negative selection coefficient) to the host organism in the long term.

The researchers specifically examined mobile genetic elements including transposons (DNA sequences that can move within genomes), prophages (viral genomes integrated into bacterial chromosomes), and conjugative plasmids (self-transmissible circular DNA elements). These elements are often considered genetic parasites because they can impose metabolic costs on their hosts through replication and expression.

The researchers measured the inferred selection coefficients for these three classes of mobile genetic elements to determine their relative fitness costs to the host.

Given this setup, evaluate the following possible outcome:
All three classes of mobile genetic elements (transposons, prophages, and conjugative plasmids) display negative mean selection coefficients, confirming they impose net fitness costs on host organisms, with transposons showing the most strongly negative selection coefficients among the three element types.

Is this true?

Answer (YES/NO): NO